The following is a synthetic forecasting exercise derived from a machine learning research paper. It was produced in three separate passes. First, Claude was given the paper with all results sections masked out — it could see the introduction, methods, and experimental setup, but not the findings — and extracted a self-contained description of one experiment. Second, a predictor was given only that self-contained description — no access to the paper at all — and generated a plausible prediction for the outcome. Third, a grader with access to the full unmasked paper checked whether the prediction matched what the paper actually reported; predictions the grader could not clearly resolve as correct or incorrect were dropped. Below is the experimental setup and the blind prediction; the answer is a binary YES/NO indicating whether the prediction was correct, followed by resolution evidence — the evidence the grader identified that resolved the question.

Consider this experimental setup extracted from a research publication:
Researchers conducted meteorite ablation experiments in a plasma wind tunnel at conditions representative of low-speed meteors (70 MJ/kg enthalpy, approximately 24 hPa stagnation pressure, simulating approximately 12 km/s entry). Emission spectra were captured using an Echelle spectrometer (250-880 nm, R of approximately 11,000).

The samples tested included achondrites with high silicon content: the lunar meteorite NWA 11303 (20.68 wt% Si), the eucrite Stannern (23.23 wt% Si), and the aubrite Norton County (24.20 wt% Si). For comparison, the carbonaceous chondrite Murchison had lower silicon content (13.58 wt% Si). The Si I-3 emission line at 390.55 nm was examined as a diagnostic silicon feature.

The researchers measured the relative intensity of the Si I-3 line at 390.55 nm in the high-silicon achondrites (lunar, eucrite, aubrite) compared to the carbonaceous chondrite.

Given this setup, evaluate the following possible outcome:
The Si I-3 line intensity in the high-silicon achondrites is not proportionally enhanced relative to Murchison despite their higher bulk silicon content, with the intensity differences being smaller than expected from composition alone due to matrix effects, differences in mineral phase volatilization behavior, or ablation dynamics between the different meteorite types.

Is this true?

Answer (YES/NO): NO